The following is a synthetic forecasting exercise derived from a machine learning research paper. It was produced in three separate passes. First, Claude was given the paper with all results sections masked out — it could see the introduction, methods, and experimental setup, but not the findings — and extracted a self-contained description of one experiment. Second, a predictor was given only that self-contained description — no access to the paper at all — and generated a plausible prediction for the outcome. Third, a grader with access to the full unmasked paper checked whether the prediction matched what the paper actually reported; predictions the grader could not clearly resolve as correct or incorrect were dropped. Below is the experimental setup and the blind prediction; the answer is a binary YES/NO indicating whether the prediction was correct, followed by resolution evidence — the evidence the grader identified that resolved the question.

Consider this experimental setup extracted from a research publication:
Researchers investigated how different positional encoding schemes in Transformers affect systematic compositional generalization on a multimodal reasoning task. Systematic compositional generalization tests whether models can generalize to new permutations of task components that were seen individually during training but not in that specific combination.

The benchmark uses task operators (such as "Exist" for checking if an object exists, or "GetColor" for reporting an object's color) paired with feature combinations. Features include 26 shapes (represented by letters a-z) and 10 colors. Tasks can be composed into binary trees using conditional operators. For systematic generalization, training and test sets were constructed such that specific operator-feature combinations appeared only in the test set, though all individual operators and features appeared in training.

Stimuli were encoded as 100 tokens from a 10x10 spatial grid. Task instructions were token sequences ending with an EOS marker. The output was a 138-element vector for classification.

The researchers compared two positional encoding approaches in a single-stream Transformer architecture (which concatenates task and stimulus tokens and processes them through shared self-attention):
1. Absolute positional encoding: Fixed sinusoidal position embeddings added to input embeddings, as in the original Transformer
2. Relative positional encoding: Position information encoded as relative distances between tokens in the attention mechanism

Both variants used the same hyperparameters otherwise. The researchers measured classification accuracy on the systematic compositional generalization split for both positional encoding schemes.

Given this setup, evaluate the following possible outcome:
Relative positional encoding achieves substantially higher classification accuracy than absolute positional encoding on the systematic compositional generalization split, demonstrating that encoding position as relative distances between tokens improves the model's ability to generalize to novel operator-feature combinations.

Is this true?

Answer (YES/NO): NO